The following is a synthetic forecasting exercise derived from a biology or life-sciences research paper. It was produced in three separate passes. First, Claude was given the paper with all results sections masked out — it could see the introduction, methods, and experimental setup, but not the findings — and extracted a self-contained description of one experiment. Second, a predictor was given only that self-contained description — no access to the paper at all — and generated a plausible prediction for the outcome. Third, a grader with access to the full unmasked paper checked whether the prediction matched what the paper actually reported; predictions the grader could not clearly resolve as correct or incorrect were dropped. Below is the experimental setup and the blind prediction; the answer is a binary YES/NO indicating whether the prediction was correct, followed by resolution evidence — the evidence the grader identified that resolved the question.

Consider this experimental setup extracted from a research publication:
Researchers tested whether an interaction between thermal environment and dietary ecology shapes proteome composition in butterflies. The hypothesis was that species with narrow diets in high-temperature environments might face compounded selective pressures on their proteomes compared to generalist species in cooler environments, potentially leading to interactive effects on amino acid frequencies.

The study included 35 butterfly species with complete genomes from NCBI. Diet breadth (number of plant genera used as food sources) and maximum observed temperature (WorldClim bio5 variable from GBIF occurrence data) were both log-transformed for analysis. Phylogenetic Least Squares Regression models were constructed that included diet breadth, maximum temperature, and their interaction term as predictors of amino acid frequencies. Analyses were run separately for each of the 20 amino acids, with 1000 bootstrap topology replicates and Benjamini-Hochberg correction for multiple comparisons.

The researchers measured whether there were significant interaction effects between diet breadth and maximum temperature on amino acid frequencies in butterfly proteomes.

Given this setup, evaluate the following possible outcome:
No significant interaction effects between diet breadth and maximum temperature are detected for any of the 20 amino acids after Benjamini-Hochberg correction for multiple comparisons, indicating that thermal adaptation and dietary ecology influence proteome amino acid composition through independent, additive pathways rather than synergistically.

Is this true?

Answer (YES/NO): YES